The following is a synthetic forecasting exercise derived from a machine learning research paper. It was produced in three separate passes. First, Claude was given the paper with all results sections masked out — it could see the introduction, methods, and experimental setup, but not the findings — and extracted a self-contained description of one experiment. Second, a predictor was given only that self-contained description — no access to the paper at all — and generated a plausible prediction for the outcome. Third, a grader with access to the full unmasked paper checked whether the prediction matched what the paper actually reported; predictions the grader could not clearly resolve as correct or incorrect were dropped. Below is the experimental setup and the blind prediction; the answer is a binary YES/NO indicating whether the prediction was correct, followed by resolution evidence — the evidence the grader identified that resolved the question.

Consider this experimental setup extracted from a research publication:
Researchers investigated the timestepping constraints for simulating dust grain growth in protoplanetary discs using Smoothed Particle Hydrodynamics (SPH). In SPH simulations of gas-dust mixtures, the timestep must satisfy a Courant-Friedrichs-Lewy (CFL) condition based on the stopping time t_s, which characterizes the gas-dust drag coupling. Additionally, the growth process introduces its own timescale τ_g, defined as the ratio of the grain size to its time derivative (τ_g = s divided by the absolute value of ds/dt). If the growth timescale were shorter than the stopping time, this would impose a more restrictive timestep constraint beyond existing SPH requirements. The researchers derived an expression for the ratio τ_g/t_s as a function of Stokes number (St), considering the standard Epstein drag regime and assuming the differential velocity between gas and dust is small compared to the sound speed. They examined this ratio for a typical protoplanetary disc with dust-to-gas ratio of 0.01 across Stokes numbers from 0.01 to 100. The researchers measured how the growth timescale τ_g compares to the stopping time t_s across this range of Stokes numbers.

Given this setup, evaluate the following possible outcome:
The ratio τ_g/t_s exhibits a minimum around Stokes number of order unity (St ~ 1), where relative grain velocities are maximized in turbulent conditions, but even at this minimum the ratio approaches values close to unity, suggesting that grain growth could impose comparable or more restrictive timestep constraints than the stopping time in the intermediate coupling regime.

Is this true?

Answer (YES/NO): NO